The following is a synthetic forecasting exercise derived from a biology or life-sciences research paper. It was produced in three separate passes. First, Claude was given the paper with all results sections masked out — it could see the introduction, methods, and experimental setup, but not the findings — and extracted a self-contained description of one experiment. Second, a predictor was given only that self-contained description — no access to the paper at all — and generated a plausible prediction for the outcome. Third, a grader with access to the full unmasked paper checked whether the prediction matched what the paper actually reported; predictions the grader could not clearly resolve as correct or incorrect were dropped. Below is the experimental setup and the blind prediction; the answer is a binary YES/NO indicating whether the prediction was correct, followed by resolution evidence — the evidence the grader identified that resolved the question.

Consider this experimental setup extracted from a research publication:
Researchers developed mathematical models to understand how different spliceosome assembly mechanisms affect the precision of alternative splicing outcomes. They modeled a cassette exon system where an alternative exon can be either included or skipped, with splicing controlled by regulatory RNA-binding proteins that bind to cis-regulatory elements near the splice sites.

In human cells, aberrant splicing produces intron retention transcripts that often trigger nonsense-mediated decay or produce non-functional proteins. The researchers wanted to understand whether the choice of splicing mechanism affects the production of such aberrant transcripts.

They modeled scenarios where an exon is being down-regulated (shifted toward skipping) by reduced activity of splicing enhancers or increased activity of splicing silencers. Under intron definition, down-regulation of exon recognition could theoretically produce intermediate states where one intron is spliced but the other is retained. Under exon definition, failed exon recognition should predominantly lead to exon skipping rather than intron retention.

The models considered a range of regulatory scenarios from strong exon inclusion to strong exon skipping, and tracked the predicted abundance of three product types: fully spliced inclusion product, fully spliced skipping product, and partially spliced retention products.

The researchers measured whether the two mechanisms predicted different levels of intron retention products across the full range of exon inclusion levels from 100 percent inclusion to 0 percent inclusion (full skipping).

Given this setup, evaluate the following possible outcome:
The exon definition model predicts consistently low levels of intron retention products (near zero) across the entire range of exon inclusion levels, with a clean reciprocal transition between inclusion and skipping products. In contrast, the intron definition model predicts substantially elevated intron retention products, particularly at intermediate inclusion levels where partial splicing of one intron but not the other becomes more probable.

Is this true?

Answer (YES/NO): YES